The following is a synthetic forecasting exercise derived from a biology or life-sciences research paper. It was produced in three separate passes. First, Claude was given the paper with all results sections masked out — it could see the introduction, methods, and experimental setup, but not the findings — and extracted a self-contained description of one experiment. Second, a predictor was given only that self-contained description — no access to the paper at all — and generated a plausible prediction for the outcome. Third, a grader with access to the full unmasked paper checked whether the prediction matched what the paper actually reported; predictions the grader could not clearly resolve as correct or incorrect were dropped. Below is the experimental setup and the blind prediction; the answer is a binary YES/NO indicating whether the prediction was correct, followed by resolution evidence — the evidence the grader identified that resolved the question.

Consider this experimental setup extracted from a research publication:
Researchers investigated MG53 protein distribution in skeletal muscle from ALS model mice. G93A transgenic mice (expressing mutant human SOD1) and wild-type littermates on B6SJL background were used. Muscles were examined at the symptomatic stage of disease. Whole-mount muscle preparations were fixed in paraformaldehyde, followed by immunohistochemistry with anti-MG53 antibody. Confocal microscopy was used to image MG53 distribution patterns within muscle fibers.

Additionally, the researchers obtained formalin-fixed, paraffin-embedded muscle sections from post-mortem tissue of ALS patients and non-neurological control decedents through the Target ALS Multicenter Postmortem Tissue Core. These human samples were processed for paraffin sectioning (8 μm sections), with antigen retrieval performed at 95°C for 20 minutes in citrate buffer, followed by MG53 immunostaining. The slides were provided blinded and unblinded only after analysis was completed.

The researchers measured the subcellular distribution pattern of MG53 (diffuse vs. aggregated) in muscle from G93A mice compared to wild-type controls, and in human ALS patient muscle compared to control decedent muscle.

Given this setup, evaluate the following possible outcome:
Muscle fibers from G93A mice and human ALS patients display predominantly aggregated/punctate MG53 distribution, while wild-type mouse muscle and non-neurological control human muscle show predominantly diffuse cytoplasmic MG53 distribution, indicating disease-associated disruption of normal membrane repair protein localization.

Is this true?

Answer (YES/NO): YES